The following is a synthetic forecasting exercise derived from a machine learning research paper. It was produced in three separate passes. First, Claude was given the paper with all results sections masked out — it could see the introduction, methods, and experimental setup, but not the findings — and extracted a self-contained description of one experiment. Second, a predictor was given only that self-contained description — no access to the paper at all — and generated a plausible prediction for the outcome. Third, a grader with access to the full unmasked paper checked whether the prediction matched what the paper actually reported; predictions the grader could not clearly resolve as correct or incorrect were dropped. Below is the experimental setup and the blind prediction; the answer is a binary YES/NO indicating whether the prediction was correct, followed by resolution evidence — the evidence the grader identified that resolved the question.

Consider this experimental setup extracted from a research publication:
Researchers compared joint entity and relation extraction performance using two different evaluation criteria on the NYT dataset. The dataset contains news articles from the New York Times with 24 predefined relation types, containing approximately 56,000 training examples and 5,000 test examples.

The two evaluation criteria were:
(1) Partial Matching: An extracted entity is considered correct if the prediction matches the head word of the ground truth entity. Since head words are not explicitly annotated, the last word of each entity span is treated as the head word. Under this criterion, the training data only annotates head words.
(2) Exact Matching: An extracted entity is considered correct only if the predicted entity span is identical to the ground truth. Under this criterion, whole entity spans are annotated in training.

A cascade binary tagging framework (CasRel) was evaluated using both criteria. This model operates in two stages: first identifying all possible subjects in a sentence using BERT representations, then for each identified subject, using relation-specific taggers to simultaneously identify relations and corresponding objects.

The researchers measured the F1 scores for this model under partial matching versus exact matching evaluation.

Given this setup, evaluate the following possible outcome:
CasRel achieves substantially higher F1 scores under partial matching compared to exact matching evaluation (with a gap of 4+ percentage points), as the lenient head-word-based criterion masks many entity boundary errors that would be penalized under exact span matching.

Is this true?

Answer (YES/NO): NO